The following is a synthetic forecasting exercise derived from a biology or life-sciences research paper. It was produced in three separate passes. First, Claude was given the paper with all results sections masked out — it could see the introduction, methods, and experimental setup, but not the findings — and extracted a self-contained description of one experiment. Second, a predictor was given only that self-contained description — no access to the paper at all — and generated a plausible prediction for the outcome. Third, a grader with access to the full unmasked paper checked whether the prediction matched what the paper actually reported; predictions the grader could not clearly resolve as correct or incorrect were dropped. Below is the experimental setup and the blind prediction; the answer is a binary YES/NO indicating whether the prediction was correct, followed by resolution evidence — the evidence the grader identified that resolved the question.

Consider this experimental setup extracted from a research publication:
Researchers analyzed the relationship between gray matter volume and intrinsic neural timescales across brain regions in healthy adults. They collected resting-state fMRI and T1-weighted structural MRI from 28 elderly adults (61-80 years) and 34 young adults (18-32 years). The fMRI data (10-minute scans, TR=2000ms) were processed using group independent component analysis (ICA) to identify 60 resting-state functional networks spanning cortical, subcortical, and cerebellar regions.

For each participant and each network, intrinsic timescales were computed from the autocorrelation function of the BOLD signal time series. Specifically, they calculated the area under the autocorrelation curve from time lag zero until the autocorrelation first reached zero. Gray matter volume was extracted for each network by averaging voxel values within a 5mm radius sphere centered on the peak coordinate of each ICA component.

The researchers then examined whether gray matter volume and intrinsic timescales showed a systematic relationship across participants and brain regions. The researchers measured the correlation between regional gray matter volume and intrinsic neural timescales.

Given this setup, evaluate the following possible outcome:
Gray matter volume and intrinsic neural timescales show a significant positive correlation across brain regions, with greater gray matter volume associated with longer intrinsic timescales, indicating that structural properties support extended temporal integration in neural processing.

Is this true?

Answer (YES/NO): YES